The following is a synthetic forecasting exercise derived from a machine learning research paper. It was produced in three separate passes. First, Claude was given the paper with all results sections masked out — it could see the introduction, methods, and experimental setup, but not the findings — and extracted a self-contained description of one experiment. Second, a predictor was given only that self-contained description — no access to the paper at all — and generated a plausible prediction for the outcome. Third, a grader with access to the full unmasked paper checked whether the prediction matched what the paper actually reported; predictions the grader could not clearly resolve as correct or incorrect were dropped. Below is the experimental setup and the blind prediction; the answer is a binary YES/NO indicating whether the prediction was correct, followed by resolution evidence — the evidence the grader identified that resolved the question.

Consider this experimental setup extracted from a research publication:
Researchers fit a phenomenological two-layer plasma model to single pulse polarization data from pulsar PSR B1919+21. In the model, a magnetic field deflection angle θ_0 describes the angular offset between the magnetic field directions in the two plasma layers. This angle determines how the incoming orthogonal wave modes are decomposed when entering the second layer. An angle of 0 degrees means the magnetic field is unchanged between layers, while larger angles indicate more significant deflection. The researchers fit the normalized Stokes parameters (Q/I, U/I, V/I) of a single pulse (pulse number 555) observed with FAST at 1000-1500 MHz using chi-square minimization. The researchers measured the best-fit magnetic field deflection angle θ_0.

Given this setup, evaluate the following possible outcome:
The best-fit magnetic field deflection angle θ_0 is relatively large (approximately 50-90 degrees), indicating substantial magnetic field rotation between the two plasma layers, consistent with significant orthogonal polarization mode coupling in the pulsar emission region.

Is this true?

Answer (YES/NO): YES